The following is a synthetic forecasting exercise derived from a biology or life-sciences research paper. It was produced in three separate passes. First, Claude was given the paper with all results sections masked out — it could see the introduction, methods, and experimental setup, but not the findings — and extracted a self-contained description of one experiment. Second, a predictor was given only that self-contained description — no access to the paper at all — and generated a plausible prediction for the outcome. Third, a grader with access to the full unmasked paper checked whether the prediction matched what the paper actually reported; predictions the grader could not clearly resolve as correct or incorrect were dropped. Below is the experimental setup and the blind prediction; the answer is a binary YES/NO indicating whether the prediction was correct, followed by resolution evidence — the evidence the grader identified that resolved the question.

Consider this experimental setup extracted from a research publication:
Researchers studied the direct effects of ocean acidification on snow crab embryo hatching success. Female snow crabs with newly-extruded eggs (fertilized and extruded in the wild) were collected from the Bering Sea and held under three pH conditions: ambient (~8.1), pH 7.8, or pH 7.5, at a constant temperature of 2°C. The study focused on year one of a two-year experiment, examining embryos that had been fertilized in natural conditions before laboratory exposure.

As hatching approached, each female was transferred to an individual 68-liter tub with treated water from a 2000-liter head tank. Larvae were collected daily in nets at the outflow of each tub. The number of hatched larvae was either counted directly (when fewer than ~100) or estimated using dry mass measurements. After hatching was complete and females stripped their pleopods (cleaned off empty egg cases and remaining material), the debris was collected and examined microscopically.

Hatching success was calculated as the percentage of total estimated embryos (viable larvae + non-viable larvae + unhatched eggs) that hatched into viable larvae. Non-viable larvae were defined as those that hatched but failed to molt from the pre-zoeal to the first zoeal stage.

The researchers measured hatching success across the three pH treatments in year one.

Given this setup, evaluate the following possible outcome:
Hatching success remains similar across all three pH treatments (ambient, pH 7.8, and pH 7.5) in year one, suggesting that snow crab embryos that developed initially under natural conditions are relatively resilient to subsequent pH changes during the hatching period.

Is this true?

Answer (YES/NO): YES